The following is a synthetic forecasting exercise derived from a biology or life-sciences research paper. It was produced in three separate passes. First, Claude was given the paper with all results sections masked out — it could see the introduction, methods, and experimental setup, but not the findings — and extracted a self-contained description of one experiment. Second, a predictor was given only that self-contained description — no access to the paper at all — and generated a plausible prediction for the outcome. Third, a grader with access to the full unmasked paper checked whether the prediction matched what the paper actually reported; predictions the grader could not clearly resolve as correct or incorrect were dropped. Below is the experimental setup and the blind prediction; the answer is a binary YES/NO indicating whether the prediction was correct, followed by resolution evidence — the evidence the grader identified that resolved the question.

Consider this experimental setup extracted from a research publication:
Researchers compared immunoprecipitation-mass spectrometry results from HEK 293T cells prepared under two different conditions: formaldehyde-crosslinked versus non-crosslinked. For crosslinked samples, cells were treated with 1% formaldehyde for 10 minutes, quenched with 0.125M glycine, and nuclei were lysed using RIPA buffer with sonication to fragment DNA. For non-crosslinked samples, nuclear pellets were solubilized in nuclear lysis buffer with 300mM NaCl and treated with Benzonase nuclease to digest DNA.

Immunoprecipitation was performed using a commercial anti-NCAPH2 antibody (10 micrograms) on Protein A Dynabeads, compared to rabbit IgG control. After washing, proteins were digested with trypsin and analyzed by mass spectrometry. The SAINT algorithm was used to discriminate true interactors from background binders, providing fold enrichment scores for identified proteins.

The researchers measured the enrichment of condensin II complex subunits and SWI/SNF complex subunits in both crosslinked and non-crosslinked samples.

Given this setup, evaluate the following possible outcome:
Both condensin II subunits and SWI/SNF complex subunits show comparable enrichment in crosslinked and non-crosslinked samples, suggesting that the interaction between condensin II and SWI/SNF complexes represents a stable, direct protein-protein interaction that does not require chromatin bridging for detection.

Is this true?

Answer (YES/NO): NO